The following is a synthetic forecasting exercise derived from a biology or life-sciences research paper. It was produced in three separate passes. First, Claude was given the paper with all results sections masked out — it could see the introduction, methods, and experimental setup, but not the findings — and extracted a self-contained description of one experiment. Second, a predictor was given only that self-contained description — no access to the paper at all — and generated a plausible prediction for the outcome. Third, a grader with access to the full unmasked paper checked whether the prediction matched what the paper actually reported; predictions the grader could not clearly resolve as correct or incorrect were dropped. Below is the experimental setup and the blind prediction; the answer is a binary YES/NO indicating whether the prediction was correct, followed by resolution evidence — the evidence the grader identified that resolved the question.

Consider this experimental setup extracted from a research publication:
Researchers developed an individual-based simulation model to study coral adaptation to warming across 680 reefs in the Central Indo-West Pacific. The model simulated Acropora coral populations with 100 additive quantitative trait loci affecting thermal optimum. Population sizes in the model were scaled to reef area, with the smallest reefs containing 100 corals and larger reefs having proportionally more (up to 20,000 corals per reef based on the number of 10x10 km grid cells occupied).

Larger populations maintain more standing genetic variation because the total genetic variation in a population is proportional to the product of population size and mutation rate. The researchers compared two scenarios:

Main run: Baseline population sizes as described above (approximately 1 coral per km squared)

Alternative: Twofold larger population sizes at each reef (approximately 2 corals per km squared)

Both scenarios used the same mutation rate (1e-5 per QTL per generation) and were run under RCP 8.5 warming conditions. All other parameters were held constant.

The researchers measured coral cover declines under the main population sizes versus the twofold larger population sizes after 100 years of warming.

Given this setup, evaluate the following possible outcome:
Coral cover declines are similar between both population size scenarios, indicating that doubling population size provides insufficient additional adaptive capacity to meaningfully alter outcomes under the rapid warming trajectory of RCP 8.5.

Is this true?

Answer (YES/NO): YES